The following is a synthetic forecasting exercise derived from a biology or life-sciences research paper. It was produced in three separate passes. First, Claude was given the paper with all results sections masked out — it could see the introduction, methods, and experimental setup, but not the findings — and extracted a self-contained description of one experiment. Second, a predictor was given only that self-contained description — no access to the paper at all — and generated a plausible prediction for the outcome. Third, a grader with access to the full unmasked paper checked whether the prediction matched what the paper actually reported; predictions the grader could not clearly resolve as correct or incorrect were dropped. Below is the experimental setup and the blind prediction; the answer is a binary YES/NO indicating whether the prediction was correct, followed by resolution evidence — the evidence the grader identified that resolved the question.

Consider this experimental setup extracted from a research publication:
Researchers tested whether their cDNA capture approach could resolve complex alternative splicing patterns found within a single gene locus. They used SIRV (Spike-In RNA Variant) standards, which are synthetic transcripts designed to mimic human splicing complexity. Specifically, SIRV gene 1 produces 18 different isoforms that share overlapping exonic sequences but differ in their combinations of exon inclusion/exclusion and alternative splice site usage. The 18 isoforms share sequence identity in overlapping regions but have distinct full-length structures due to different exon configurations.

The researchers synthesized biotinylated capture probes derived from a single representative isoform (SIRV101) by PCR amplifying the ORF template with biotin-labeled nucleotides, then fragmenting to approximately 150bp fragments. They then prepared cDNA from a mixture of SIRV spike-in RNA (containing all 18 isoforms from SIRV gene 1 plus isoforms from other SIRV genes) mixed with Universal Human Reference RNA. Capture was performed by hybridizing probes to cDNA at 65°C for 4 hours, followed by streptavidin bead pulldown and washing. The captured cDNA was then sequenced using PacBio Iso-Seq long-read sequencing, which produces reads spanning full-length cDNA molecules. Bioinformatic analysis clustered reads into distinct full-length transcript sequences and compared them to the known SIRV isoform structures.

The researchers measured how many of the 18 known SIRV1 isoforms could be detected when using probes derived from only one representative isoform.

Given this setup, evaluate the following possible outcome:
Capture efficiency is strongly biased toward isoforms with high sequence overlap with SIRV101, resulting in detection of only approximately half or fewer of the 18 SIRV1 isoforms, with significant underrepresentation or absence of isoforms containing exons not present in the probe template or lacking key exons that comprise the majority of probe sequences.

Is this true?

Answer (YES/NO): NO